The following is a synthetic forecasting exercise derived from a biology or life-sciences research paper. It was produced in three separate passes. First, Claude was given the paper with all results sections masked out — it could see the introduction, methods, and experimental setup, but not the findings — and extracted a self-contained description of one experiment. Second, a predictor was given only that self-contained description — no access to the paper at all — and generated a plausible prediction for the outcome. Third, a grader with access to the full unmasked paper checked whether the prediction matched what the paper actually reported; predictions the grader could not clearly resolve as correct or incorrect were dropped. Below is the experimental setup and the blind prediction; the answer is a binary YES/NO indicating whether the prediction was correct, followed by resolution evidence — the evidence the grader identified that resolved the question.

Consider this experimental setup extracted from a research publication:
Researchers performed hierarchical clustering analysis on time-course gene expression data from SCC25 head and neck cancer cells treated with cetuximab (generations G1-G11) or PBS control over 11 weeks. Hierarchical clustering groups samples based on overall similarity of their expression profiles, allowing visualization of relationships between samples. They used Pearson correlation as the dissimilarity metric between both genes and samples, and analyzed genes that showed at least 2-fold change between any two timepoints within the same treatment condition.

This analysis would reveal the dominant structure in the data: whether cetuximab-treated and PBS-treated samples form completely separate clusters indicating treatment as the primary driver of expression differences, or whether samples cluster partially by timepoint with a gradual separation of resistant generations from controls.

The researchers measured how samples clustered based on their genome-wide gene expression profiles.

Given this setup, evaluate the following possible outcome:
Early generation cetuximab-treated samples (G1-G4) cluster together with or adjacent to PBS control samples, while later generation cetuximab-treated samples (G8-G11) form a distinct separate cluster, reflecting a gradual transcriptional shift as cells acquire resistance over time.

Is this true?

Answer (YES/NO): NO